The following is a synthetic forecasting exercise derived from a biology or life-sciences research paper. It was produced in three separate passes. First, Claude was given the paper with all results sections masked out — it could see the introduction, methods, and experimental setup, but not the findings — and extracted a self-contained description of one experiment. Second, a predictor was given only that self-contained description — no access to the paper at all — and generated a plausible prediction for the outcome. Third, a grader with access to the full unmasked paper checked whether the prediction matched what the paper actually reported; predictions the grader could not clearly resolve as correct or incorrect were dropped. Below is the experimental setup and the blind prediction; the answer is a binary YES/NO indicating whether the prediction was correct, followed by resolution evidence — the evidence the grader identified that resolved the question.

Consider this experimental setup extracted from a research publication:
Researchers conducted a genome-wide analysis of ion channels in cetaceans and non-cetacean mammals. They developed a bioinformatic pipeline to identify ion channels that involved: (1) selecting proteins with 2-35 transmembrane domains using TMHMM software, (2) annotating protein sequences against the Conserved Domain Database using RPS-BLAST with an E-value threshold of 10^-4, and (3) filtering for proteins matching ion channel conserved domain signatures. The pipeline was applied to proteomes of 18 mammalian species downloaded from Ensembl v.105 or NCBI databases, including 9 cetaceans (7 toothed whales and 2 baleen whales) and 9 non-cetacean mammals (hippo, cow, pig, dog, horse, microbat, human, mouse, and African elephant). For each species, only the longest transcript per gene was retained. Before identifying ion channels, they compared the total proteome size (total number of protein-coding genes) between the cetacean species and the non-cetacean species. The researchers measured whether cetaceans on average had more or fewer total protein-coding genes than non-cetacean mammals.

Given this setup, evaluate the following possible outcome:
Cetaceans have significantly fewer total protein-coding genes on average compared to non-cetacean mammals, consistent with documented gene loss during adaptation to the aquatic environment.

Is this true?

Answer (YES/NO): YES